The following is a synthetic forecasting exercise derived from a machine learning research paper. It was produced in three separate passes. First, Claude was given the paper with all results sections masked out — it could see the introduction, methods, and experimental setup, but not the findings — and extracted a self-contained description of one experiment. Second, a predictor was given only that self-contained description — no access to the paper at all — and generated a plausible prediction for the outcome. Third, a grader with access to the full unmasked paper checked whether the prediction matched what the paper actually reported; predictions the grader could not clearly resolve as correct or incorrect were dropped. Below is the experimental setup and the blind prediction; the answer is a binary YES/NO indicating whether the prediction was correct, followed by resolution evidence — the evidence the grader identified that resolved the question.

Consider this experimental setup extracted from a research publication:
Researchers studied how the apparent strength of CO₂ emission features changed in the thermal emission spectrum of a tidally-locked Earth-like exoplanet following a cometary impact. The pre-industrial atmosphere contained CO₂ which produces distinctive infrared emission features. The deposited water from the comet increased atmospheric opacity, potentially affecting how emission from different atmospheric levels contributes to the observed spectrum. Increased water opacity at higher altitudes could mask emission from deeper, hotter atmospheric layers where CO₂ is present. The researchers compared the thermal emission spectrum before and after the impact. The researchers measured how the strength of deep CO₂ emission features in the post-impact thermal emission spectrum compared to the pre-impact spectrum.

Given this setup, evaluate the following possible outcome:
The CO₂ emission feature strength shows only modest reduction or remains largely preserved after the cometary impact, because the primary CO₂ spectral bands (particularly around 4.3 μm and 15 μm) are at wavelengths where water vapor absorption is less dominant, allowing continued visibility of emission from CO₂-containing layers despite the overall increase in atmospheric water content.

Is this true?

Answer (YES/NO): NO